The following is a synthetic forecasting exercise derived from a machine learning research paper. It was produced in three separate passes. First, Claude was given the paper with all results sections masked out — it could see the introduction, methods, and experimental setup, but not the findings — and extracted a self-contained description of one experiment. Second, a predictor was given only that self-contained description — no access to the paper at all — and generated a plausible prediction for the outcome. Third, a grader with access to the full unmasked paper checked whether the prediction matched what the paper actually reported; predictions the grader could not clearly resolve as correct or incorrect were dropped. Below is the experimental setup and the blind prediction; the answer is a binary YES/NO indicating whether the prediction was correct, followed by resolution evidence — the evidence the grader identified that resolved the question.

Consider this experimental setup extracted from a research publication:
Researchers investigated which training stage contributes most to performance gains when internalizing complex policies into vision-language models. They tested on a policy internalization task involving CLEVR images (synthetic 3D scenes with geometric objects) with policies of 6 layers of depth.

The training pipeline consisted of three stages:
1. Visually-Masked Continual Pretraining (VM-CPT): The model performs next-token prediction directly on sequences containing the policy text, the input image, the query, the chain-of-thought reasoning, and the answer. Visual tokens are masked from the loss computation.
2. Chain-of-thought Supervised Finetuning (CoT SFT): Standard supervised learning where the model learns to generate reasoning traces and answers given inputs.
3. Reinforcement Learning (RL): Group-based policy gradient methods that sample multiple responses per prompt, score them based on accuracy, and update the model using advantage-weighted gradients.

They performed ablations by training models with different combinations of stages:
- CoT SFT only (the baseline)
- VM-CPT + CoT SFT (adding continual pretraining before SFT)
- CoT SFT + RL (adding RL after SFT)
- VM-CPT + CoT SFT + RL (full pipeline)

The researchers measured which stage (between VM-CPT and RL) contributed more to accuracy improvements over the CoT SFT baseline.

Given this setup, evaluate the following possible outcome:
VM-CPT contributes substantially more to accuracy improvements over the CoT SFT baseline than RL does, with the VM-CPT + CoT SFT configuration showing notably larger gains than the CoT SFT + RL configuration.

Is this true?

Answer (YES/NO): NO